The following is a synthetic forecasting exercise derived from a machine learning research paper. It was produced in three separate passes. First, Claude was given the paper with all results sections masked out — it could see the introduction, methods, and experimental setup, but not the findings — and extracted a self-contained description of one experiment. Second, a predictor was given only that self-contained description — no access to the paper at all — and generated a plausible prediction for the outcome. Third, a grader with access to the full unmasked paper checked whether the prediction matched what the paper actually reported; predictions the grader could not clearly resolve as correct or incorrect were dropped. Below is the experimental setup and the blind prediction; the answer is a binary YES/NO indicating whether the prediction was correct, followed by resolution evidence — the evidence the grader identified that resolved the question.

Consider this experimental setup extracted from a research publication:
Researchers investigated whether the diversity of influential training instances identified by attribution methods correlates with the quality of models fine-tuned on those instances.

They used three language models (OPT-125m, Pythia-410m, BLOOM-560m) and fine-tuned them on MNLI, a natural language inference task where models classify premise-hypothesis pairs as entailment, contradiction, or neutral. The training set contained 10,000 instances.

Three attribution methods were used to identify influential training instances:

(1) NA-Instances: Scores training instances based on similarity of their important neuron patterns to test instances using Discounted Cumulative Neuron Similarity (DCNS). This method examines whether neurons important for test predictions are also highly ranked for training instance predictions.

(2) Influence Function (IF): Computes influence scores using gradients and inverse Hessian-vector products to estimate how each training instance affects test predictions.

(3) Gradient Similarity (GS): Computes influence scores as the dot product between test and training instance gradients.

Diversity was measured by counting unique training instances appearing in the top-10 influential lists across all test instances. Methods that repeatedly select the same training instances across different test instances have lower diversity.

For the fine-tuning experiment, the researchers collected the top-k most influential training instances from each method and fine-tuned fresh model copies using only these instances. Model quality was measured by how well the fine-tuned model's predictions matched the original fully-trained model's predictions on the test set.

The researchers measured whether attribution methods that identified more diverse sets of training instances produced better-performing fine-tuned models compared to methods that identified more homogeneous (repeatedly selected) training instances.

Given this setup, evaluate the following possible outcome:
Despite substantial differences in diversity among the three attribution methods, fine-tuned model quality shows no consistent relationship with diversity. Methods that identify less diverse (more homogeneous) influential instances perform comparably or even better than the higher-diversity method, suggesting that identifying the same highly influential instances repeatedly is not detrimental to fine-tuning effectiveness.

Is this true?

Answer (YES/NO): NO